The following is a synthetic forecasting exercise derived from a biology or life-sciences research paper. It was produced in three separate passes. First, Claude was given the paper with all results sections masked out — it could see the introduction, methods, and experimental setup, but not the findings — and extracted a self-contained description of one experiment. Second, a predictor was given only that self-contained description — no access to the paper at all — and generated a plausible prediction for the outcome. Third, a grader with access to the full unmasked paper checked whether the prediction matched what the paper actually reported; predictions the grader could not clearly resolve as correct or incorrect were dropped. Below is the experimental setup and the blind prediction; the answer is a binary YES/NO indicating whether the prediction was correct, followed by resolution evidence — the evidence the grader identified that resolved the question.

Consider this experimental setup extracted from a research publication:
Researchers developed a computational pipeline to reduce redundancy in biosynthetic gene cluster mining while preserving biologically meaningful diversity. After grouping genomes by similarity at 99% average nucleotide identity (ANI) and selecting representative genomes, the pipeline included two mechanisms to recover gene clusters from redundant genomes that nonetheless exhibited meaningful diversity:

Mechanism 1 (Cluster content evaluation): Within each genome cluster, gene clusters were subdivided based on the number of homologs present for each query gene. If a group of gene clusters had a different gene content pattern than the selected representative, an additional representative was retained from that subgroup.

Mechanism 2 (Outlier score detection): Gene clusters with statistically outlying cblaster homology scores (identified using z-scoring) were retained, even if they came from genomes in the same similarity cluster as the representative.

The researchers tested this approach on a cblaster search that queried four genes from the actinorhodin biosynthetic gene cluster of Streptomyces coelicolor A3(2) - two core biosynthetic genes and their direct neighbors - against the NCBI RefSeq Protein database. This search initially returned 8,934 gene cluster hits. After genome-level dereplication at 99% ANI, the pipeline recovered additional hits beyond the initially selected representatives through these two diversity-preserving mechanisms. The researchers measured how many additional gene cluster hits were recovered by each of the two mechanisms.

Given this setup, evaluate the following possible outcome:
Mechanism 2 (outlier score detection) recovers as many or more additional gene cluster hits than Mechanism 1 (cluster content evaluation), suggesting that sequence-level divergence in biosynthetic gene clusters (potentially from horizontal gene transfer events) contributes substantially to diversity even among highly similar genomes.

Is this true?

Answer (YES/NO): NO